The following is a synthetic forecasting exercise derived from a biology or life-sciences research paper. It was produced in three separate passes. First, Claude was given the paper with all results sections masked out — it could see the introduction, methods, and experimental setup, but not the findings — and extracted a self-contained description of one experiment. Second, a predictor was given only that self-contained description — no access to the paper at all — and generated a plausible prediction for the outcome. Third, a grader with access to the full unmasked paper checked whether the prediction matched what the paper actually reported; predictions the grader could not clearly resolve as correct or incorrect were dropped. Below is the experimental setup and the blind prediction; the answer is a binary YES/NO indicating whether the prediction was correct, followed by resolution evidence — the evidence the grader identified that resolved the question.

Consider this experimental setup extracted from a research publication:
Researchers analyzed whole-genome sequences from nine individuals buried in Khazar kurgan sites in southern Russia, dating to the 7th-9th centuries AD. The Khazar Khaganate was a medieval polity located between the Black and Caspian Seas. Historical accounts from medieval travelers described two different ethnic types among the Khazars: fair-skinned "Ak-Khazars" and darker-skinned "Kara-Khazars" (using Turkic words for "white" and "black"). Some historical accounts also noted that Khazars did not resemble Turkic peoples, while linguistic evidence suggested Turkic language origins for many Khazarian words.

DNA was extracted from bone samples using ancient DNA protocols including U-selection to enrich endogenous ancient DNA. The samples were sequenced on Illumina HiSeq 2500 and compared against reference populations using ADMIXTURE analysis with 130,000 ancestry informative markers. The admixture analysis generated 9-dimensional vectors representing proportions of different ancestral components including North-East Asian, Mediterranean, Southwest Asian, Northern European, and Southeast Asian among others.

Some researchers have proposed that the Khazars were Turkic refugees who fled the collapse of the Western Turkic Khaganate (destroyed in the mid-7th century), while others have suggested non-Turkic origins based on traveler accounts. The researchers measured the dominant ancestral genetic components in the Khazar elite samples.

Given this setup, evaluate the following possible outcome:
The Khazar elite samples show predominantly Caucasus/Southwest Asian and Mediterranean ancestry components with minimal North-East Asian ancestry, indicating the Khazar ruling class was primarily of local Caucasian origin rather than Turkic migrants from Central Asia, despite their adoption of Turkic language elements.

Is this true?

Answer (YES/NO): NO